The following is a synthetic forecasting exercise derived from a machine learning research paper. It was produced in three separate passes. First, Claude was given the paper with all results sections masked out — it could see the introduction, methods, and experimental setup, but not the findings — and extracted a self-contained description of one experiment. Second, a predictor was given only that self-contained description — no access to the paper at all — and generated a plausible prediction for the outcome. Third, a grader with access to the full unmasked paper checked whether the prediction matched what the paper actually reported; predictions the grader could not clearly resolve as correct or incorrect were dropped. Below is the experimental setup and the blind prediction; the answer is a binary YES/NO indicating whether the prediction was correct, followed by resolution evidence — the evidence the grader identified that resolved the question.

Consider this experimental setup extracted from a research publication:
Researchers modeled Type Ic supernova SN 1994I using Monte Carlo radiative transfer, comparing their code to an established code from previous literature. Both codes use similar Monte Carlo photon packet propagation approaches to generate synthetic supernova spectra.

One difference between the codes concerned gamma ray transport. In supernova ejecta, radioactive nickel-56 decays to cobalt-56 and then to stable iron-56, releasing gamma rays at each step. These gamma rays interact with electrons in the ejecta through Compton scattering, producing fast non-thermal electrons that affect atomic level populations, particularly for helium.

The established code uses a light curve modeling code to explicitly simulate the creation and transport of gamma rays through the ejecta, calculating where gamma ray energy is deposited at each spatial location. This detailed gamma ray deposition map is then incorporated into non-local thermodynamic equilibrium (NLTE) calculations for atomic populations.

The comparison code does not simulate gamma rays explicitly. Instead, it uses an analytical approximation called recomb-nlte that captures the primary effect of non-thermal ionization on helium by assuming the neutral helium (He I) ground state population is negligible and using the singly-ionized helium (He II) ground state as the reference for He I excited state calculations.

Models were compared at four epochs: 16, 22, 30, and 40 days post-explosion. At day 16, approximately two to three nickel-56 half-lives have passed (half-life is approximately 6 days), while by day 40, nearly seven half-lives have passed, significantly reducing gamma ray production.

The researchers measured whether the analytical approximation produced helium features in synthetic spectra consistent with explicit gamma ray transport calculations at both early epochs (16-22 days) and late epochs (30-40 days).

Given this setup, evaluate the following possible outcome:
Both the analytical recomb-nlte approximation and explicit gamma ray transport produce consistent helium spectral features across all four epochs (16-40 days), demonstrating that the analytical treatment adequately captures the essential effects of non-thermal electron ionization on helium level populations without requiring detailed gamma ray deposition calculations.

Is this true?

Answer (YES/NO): YES